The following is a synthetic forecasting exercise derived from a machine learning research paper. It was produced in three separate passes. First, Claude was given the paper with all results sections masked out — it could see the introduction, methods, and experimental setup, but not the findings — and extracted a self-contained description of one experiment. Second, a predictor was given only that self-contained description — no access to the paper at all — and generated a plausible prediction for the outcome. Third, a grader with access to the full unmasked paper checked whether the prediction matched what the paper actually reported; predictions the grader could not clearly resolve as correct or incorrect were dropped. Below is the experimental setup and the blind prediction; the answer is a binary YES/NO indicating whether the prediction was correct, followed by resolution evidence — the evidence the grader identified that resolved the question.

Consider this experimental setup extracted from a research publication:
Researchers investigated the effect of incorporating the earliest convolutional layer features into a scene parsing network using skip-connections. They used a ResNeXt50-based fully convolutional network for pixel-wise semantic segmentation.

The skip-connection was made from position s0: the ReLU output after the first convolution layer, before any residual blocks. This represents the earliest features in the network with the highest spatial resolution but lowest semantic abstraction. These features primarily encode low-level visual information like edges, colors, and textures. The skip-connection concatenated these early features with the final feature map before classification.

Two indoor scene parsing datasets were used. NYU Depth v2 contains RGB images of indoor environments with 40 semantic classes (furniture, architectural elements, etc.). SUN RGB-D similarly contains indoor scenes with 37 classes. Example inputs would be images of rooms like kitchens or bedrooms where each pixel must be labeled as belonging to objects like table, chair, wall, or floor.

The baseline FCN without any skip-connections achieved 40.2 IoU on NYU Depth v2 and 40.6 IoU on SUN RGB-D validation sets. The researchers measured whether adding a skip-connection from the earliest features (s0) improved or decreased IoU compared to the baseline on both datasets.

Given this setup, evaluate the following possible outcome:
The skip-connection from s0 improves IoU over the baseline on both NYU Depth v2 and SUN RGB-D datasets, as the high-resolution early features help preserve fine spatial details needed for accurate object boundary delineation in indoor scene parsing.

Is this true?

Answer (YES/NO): NO